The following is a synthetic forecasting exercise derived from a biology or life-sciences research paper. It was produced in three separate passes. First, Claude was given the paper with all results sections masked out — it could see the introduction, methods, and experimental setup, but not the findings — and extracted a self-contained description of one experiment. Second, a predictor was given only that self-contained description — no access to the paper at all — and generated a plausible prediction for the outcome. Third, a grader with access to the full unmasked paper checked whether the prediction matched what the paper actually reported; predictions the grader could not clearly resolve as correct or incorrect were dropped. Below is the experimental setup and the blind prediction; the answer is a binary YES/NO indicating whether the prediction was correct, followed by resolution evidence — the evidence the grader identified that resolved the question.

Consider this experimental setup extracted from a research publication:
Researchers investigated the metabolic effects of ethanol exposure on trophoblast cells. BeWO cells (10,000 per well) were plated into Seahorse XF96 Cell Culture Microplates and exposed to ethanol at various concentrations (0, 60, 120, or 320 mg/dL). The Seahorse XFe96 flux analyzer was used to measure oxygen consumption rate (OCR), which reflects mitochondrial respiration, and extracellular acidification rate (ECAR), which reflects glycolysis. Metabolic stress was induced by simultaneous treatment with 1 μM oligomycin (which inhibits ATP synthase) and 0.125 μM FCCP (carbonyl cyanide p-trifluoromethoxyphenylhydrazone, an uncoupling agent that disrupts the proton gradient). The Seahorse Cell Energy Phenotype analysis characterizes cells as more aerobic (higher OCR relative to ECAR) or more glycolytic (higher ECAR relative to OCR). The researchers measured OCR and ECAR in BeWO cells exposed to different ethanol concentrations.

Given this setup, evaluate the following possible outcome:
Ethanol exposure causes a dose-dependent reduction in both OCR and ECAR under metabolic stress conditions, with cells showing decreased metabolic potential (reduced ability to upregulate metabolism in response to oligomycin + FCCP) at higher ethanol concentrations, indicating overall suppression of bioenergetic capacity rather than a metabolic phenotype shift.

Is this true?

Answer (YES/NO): NO